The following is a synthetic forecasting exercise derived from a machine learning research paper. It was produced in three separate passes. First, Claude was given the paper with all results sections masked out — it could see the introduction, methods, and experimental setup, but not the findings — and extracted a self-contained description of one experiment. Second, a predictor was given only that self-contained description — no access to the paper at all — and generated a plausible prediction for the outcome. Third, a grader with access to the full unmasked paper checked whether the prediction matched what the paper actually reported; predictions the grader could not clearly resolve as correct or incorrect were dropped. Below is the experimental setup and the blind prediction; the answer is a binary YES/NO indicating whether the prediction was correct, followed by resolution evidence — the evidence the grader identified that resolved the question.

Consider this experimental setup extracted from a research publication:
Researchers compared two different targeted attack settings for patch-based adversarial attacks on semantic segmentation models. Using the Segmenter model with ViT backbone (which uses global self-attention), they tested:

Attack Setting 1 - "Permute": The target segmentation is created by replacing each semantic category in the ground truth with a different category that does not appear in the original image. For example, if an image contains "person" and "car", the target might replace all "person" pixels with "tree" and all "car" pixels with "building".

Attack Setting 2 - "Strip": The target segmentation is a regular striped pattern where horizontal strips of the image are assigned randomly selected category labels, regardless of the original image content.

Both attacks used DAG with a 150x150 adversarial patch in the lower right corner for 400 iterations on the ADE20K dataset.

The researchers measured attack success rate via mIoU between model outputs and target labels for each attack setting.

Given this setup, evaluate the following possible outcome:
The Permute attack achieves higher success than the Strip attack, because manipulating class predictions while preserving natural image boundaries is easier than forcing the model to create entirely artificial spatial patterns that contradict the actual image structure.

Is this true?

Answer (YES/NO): YES